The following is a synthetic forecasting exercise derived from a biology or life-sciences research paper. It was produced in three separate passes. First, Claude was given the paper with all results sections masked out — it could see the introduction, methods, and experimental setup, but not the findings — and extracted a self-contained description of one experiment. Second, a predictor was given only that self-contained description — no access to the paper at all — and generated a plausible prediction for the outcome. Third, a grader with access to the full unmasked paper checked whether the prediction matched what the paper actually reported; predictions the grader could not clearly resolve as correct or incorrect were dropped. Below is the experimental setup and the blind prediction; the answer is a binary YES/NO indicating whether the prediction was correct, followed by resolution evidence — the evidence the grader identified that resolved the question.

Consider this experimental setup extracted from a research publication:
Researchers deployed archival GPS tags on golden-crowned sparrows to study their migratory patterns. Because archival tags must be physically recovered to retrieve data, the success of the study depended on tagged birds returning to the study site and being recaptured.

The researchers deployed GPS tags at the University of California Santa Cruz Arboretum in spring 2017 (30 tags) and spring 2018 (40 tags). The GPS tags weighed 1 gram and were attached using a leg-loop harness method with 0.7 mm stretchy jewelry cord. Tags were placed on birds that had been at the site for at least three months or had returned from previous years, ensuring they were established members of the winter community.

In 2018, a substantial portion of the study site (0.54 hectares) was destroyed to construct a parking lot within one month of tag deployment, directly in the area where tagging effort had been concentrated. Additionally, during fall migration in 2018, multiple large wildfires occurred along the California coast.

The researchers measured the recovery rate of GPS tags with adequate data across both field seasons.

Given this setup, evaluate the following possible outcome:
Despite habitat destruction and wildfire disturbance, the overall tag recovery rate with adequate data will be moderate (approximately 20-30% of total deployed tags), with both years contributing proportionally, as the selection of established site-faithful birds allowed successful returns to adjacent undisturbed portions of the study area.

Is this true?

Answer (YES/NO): NO